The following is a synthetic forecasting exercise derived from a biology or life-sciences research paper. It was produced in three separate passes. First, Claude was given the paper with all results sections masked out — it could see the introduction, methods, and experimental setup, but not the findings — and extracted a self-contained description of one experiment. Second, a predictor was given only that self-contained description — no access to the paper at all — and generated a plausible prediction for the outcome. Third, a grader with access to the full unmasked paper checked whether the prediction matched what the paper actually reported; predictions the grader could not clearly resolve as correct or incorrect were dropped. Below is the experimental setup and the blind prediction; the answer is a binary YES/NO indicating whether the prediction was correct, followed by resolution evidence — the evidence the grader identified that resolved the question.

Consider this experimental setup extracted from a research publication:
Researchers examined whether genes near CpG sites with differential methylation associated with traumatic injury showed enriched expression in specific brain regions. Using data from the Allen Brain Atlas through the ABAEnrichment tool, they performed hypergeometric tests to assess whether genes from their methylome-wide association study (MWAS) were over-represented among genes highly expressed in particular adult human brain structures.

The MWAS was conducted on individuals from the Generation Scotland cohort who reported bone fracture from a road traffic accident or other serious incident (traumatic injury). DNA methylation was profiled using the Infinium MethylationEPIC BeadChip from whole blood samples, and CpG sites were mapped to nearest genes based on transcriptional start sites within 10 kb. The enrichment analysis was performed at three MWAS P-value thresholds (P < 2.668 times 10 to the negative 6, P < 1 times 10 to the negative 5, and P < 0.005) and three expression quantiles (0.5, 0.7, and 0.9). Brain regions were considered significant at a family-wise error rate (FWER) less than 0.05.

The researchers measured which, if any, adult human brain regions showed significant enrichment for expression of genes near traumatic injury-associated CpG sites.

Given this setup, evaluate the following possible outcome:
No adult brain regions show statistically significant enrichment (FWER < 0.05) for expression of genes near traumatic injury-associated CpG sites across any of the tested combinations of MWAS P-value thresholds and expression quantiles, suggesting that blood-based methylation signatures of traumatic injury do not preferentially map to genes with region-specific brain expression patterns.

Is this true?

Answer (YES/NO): NO